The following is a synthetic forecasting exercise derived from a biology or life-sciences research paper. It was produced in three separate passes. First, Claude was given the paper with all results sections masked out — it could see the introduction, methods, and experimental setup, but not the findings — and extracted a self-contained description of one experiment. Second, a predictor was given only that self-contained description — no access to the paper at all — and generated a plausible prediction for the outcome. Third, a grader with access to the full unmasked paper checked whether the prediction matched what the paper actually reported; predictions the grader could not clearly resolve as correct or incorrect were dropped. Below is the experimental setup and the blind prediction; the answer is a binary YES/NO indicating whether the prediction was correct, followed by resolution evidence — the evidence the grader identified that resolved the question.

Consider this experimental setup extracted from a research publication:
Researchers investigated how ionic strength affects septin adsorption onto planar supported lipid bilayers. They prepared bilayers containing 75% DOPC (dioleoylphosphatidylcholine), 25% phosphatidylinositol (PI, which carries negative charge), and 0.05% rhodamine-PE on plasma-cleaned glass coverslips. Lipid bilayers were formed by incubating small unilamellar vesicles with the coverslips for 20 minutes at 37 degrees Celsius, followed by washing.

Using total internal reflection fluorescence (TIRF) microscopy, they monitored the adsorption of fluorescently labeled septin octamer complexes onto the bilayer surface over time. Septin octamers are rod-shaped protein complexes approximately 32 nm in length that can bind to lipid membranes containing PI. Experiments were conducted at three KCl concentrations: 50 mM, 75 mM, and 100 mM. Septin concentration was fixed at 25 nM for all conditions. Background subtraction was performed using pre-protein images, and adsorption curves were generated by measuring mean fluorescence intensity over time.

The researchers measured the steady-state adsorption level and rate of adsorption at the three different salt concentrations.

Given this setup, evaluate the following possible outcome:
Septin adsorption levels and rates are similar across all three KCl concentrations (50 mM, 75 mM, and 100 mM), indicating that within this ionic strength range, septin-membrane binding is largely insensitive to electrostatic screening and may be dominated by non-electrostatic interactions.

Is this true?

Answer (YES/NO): NO